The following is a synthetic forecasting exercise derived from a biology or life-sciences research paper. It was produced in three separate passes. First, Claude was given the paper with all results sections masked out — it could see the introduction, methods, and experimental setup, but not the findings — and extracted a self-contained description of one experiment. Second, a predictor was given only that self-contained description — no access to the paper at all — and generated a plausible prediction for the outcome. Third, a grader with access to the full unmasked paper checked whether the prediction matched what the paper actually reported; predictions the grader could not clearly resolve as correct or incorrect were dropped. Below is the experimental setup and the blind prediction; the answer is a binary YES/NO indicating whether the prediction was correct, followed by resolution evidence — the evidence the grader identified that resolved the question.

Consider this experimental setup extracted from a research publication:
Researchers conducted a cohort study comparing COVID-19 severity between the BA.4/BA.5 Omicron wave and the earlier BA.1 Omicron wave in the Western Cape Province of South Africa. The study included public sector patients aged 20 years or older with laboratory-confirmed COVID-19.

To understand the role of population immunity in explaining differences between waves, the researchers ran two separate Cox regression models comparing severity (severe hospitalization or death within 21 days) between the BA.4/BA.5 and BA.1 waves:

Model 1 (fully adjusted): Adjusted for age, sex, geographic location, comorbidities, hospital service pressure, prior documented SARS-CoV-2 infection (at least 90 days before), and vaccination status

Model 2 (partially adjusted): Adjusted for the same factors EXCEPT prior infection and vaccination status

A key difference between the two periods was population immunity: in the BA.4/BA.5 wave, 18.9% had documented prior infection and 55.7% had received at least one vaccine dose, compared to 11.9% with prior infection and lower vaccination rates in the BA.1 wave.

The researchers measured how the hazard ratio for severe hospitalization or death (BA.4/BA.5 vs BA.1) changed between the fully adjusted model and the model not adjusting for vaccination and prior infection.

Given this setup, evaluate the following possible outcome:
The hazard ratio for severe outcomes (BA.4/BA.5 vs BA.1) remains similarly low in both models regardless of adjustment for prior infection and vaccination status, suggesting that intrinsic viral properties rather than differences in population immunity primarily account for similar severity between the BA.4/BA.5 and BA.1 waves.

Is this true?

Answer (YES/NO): NO